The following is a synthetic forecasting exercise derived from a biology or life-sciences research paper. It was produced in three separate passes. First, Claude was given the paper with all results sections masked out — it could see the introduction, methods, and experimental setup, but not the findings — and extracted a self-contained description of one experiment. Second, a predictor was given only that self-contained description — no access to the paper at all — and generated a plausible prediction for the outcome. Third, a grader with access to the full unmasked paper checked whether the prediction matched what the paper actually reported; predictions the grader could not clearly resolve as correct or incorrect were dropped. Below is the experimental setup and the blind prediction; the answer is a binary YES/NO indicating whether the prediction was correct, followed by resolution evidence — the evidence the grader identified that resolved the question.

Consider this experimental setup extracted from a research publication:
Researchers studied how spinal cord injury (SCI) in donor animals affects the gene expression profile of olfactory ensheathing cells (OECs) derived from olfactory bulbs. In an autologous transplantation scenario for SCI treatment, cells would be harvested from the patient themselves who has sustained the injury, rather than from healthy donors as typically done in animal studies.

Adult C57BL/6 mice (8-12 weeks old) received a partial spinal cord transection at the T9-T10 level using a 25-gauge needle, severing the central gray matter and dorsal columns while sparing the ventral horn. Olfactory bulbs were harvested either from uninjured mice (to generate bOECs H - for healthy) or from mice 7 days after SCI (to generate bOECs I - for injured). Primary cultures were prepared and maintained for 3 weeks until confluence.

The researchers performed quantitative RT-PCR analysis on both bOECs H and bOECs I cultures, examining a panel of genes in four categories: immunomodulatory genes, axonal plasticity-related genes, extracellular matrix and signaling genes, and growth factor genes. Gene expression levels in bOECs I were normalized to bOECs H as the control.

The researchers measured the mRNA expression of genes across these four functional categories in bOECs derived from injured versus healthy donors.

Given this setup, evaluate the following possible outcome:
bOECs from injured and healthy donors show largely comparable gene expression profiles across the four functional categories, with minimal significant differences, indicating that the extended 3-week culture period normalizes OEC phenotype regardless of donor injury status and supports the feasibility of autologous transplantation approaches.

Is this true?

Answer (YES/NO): NO